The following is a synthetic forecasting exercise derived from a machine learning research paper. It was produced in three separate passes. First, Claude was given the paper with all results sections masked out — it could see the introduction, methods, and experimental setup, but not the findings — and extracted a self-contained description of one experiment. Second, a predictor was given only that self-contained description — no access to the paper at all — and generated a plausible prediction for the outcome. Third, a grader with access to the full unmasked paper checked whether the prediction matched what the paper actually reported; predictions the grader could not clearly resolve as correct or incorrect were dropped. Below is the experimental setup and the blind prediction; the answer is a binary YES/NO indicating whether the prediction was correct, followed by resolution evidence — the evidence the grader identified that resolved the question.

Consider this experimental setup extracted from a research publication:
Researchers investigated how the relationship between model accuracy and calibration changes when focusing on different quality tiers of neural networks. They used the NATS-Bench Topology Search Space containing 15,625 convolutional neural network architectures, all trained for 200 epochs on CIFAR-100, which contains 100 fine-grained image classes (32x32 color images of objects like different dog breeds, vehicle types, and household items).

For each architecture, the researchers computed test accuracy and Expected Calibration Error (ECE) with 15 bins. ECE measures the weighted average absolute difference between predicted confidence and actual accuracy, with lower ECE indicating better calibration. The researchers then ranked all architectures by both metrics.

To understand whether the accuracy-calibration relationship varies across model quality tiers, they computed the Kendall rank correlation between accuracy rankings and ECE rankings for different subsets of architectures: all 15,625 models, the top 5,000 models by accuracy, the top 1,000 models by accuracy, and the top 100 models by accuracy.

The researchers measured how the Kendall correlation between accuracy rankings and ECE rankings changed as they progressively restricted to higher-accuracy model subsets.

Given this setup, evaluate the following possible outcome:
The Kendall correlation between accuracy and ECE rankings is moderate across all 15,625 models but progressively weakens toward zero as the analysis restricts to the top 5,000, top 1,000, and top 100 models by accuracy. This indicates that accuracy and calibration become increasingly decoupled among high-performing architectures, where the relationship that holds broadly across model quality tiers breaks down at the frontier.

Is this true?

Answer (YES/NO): NO